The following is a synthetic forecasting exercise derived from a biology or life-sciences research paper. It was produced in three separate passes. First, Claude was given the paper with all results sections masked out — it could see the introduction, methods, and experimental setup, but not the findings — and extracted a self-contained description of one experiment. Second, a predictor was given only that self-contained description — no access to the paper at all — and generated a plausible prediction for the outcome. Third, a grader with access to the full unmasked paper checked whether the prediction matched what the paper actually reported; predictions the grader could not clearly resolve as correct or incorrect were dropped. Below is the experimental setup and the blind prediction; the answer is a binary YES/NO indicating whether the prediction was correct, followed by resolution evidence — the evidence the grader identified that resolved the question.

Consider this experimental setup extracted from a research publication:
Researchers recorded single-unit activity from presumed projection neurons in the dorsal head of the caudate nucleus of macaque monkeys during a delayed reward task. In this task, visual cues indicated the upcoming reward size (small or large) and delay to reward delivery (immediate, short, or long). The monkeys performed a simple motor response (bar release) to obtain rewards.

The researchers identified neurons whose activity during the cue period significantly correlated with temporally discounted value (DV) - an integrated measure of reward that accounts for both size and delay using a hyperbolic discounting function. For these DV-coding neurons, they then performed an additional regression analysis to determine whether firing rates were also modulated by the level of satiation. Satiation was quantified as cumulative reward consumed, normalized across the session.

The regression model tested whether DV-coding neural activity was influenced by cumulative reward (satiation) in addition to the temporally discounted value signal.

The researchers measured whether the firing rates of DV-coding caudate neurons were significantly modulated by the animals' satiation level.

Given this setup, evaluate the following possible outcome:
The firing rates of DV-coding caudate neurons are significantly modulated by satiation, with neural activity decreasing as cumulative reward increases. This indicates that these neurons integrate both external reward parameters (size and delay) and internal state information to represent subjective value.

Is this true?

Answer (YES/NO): NO